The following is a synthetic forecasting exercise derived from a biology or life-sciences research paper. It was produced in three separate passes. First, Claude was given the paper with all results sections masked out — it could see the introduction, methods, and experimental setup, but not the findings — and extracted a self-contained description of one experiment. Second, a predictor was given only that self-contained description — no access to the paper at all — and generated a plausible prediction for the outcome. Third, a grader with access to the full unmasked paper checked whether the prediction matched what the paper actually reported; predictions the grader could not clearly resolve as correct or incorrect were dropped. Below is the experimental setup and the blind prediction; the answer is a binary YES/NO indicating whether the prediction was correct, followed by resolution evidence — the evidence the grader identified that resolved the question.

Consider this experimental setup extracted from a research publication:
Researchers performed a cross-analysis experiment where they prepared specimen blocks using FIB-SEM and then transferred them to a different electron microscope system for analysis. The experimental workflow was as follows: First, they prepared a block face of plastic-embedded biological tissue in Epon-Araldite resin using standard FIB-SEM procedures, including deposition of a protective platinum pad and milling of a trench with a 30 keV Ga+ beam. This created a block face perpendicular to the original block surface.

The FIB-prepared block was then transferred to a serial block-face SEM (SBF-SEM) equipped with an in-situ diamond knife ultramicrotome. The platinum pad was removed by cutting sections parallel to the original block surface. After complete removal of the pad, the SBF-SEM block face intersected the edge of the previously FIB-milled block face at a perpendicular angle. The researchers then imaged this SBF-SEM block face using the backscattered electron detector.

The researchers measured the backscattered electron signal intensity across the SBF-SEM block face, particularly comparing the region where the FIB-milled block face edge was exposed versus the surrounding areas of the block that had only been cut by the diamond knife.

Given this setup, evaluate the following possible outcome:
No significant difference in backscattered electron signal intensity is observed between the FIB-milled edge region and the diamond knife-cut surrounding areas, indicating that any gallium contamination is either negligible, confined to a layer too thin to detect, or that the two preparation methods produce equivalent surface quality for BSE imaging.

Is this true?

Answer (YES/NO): NO